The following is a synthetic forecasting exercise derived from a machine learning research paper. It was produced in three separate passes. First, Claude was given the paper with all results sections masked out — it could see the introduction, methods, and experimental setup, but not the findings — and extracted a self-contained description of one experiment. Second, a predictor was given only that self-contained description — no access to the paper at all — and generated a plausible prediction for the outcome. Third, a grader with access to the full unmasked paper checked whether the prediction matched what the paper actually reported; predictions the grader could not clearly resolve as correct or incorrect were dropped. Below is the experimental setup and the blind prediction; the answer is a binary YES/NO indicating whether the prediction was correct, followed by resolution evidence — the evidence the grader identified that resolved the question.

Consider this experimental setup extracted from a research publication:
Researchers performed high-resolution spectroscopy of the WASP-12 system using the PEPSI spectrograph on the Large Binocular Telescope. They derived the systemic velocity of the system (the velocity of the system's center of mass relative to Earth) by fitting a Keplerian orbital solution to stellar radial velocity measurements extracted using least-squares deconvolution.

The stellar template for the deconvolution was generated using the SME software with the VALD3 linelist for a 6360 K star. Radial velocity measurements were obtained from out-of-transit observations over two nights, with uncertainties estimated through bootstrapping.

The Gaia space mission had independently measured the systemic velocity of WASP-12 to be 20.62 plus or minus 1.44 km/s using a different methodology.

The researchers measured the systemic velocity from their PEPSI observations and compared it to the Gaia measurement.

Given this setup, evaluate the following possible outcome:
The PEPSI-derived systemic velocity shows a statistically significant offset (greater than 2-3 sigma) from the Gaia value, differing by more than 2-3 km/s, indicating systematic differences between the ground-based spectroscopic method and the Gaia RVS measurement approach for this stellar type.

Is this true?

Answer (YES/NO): NO